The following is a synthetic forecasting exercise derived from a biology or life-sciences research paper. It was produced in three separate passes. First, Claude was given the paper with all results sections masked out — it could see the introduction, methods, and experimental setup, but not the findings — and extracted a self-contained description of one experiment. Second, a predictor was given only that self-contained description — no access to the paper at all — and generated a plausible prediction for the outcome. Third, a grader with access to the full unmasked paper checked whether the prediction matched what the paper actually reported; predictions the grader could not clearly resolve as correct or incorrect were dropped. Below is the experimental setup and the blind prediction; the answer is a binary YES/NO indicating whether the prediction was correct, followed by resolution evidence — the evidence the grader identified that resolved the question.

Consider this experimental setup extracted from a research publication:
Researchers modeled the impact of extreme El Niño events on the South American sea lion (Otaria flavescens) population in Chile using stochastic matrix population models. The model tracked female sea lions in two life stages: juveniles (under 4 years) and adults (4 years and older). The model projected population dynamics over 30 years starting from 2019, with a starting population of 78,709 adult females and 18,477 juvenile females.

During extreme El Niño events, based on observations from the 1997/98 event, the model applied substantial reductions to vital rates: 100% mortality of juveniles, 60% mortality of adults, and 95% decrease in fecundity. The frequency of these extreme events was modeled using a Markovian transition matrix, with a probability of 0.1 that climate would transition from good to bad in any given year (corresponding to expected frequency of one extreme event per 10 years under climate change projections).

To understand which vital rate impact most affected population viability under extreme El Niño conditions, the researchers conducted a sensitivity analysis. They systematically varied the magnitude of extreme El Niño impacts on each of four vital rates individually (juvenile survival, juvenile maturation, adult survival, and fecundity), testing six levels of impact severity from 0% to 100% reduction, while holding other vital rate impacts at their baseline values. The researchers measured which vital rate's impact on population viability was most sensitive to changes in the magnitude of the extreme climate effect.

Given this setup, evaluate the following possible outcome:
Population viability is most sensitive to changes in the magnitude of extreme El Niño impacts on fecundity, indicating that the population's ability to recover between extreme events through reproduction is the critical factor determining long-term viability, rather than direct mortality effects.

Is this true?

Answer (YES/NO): NO